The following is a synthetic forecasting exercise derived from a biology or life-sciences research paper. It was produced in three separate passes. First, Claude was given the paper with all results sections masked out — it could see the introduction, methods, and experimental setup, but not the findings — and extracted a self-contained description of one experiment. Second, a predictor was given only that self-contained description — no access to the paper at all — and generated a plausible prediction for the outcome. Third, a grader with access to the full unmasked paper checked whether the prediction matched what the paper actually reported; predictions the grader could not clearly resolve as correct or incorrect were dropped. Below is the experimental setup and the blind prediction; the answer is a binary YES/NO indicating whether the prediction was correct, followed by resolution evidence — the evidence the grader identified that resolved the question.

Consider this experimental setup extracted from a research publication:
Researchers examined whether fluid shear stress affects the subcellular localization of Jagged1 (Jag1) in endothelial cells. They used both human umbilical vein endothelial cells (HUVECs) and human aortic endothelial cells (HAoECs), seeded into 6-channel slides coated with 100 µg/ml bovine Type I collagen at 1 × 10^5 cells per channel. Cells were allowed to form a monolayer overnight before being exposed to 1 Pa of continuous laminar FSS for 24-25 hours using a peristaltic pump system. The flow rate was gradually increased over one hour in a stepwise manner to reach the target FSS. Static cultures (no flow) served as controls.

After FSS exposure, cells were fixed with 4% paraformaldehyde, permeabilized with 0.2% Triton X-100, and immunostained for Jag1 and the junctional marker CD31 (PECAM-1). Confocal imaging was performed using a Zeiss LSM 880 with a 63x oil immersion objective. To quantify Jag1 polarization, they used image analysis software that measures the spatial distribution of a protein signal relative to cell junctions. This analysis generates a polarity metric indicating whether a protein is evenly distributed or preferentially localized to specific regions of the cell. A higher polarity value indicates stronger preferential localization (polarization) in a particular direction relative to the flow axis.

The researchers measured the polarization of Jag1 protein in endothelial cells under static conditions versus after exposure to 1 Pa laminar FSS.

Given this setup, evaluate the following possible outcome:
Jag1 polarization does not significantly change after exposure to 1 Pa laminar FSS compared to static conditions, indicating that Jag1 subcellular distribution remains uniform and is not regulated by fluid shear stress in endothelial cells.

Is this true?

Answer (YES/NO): NO